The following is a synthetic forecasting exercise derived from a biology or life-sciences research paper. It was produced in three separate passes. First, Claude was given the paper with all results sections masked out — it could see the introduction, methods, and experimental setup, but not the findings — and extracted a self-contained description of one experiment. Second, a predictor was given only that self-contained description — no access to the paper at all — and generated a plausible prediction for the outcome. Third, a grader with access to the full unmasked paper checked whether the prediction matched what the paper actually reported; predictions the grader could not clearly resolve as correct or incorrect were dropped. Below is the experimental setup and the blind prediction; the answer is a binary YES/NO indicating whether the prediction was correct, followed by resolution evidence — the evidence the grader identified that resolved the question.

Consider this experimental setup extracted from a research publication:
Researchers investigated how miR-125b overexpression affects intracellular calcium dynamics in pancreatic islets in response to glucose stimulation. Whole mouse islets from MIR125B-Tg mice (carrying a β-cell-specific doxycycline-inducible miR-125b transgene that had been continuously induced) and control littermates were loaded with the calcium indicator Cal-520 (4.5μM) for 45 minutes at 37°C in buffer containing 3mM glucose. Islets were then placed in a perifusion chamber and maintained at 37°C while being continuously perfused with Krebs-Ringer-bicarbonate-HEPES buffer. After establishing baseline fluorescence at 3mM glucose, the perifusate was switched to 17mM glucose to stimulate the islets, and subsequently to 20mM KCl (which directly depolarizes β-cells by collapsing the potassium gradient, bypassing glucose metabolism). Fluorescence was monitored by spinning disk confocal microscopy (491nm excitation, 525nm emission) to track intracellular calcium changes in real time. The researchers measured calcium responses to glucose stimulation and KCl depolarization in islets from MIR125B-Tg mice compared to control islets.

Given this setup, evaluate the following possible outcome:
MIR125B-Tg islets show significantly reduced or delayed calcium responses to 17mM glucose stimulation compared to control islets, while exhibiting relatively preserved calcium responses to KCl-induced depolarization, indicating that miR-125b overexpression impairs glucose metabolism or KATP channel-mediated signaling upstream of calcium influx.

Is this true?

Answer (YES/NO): YES